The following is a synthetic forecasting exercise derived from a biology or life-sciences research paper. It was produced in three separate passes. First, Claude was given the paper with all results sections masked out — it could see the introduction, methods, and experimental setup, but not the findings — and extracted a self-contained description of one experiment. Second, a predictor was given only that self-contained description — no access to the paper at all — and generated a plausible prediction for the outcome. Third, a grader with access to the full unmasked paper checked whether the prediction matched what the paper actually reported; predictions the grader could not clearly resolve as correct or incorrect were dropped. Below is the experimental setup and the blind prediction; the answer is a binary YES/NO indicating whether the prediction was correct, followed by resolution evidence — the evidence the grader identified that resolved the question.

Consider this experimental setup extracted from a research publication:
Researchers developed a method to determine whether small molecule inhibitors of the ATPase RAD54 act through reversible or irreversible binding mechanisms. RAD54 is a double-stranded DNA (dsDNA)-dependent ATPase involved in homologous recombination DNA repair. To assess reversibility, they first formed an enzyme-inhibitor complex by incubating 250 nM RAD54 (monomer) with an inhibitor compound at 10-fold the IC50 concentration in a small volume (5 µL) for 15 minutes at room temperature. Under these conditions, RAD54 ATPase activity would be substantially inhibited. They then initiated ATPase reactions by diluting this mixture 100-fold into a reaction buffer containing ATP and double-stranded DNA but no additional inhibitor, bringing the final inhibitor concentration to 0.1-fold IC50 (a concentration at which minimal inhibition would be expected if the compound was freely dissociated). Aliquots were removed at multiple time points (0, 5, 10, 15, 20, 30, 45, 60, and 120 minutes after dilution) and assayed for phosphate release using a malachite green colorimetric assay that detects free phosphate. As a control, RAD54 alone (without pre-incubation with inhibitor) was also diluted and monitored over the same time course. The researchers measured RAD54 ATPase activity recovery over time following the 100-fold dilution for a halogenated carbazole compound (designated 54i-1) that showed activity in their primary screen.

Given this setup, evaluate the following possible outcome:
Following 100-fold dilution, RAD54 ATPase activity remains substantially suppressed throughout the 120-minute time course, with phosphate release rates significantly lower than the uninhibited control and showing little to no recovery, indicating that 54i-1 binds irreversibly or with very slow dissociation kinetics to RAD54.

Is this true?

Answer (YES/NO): NO